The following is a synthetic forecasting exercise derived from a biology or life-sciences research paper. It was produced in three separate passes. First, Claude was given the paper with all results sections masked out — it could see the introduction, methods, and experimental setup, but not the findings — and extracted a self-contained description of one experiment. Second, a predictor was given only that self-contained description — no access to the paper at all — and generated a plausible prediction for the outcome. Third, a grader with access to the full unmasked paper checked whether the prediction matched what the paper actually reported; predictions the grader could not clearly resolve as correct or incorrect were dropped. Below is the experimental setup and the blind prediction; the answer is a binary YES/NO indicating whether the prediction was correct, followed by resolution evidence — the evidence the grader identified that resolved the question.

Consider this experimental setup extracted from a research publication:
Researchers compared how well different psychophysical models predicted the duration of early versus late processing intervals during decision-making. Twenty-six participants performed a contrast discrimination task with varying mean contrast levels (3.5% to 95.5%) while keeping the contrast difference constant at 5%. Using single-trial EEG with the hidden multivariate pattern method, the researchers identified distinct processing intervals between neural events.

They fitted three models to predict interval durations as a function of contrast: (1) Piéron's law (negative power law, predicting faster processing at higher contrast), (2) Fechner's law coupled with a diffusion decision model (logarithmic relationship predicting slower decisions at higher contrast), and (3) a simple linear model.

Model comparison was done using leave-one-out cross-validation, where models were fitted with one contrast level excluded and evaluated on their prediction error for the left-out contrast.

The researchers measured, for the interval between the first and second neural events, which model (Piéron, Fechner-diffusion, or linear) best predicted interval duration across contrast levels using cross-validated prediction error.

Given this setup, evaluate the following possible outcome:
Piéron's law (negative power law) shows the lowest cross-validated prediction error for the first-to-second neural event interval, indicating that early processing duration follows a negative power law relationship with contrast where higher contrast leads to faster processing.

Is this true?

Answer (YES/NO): YES